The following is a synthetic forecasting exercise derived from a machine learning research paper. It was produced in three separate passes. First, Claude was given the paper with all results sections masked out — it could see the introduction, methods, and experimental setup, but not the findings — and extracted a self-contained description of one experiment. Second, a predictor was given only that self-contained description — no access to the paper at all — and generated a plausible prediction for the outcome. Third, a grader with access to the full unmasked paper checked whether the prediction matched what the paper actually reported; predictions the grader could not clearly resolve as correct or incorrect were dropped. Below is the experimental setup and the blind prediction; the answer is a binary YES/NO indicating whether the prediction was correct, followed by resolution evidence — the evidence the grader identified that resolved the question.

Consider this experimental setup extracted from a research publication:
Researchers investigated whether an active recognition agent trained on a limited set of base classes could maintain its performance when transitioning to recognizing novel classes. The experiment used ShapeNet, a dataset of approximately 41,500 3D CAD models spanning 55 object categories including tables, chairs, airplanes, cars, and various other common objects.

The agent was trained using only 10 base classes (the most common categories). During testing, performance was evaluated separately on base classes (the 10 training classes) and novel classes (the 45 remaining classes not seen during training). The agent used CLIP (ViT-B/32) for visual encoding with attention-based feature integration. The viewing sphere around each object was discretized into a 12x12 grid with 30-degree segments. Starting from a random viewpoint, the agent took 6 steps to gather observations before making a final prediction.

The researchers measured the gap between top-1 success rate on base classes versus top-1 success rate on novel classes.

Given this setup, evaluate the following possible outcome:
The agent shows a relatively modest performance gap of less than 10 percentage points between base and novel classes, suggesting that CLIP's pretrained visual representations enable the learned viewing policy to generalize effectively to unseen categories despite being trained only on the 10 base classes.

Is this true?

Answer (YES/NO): NO